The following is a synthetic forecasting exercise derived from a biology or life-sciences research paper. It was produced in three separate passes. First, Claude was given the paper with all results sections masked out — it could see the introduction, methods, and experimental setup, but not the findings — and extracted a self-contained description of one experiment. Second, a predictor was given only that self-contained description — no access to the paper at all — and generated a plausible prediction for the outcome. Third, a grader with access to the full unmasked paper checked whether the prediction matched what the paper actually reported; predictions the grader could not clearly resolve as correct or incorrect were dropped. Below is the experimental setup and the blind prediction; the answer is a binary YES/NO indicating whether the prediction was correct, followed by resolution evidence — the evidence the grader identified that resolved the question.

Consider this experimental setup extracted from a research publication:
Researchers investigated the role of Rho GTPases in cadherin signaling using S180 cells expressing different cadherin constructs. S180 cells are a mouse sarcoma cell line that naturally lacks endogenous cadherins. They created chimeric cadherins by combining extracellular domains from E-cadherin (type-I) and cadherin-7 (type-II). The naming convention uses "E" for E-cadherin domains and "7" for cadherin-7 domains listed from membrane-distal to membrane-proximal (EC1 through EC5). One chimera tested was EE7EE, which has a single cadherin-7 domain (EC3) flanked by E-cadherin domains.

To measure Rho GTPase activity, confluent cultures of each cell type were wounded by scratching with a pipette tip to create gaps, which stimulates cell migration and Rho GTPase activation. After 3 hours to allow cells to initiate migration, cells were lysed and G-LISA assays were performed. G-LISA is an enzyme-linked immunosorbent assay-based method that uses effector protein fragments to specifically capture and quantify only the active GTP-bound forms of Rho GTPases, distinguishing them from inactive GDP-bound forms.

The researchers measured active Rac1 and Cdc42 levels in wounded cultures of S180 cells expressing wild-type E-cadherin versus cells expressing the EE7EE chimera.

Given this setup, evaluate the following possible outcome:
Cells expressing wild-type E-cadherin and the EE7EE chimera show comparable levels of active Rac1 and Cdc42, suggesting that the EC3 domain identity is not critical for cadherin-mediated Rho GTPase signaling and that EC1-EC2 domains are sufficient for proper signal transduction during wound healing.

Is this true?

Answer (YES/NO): NO